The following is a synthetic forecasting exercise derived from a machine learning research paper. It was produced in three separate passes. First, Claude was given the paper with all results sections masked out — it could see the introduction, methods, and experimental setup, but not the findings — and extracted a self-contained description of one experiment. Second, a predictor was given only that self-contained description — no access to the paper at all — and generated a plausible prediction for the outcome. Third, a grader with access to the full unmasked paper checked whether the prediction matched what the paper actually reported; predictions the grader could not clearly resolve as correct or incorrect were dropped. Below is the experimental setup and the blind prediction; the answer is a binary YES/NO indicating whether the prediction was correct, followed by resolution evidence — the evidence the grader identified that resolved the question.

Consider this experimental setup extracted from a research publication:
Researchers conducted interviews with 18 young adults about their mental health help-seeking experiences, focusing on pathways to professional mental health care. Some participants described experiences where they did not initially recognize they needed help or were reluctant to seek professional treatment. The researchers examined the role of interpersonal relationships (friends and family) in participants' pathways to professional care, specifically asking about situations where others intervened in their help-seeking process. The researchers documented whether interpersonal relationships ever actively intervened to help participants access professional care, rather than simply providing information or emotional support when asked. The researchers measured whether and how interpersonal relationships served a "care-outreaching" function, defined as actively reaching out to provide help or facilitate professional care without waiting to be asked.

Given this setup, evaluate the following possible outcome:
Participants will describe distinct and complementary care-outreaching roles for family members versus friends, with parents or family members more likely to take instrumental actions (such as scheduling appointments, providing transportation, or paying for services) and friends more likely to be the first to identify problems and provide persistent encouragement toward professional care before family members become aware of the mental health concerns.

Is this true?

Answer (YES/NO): NO